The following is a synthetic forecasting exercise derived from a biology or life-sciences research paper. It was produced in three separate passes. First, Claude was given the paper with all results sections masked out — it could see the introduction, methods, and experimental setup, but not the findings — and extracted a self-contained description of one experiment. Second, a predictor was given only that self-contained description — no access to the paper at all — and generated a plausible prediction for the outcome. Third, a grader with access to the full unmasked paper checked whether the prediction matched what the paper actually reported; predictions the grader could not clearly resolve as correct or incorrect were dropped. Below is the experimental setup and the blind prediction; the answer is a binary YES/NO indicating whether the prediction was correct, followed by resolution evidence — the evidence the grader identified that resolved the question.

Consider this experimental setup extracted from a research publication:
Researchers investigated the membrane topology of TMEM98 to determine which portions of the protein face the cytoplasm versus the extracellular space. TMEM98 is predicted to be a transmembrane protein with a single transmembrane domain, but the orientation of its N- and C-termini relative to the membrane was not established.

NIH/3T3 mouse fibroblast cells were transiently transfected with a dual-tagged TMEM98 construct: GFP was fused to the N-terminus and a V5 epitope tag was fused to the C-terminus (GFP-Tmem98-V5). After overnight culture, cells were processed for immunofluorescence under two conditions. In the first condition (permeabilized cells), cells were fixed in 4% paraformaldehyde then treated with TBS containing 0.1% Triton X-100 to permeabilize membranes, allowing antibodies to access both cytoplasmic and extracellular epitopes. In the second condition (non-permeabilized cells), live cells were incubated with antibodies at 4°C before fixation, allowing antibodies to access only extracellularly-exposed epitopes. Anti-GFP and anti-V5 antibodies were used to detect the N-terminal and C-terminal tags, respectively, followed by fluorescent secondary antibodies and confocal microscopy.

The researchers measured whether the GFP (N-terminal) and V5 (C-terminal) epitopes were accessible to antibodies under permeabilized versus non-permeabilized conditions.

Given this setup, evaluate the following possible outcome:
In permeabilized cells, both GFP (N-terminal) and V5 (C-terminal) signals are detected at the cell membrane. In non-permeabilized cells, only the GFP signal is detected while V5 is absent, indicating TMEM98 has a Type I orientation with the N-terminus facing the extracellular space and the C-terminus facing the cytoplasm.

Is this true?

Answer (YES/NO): NO